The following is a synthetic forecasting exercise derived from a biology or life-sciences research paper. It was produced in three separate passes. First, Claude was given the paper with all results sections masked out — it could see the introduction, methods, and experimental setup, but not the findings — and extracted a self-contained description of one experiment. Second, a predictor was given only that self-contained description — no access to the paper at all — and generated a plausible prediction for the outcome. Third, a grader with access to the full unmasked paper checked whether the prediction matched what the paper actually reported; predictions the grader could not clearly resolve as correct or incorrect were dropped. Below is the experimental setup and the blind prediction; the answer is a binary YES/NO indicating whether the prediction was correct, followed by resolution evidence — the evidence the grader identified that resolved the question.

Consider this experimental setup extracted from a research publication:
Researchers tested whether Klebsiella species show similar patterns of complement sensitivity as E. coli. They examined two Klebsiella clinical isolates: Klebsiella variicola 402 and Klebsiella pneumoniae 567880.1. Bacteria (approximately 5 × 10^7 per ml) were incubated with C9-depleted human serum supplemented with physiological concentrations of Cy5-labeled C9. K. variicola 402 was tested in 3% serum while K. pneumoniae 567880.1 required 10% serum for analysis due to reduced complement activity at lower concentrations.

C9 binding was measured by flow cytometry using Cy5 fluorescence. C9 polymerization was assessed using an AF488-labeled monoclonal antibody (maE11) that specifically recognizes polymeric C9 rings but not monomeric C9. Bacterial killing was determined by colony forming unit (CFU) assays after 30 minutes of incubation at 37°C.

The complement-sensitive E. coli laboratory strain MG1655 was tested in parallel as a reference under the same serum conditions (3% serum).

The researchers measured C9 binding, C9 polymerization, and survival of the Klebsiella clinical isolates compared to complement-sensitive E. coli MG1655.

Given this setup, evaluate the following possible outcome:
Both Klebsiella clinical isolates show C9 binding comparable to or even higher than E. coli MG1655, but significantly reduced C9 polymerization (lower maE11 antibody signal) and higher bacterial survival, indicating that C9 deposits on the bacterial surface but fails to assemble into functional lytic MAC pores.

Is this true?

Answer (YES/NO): NO